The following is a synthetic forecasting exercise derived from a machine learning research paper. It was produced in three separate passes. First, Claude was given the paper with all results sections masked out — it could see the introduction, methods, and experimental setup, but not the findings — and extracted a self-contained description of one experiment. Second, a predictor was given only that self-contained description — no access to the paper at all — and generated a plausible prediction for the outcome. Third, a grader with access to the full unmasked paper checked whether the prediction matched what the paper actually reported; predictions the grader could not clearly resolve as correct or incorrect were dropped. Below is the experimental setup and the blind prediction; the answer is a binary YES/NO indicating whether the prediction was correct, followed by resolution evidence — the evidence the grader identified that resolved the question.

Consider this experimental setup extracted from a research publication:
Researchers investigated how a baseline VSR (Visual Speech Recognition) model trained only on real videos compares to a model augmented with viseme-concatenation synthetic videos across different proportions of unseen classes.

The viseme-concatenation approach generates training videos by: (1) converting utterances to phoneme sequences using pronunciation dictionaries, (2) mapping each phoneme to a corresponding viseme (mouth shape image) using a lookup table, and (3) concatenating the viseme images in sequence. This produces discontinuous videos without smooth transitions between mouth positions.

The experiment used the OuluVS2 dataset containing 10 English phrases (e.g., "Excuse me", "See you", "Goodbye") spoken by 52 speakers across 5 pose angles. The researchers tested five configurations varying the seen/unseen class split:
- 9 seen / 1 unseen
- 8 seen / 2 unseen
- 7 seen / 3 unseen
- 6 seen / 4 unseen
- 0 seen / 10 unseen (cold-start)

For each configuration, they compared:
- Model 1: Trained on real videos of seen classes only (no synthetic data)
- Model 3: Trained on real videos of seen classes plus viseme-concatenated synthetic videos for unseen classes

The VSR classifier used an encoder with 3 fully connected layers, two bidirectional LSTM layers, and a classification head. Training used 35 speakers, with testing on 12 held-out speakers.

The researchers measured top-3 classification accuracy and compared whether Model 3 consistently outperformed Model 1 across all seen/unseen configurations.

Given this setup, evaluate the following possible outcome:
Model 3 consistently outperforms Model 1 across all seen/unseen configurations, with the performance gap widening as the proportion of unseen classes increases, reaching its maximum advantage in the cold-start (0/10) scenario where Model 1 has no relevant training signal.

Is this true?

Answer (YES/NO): NO